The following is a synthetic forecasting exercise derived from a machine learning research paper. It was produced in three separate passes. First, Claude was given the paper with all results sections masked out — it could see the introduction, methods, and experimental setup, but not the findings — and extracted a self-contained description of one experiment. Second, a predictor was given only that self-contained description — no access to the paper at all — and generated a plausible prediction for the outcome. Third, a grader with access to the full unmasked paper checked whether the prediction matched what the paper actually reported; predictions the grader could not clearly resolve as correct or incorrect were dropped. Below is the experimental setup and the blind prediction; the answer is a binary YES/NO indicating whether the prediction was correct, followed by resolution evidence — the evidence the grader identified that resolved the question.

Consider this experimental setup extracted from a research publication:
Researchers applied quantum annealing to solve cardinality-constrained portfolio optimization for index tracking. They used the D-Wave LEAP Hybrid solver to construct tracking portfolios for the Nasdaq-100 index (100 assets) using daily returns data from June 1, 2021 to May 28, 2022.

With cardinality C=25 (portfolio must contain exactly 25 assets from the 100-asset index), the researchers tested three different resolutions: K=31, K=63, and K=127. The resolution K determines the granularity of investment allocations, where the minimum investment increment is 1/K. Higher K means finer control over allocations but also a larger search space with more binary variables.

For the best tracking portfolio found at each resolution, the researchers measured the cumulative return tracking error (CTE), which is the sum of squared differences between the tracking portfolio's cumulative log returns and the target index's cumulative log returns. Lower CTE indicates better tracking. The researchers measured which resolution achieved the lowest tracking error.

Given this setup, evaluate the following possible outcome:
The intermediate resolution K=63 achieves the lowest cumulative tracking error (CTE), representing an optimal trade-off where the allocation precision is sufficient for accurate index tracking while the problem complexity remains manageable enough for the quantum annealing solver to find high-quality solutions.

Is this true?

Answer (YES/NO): YES